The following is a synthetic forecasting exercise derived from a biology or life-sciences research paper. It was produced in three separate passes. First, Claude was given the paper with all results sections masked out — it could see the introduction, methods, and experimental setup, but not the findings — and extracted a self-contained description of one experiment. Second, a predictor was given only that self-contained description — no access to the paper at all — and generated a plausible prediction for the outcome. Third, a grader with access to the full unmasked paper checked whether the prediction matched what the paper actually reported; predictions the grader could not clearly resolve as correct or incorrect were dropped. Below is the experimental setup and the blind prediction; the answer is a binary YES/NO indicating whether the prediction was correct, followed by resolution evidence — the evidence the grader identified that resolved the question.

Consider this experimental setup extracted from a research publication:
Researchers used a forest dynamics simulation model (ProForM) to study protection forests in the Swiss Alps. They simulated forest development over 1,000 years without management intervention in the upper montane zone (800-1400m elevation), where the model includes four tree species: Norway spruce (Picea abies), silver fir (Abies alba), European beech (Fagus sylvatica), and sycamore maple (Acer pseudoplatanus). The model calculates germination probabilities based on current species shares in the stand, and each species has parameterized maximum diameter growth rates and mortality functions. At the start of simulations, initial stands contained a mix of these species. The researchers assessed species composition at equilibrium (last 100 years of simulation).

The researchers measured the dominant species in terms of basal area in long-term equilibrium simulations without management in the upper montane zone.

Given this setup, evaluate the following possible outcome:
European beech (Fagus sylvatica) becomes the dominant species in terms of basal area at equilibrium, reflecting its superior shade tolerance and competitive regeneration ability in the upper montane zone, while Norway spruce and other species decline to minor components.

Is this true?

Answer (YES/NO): NO